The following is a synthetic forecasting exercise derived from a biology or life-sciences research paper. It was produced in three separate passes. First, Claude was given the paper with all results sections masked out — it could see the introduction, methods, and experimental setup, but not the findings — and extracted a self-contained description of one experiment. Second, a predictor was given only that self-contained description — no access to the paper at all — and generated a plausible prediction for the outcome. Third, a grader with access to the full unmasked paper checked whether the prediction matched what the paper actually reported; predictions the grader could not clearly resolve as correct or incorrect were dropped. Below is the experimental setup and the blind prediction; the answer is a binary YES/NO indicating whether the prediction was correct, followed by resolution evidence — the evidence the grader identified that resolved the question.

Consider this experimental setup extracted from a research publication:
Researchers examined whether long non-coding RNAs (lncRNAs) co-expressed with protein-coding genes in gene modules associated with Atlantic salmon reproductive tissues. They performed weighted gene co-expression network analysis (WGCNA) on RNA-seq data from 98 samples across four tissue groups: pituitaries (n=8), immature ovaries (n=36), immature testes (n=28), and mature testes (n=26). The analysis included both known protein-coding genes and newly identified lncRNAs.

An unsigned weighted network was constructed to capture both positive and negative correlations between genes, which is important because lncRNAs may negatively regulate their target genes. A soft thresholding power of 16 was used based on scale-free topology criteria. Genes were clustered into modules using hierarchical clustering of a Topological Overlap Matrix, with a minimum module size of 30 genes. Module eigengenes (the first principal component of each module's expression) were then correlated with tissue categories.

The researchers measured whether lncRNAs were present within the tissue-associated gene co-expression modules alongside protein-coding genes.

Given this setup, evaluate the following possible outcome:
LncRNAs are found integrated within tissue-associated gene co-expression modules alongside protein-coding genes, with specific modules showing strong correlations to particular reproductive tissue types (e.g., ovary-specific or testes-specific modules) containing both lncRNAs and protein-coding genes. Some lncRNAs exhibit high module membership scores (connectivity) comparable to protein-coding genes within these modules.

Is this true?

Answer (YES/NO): NO